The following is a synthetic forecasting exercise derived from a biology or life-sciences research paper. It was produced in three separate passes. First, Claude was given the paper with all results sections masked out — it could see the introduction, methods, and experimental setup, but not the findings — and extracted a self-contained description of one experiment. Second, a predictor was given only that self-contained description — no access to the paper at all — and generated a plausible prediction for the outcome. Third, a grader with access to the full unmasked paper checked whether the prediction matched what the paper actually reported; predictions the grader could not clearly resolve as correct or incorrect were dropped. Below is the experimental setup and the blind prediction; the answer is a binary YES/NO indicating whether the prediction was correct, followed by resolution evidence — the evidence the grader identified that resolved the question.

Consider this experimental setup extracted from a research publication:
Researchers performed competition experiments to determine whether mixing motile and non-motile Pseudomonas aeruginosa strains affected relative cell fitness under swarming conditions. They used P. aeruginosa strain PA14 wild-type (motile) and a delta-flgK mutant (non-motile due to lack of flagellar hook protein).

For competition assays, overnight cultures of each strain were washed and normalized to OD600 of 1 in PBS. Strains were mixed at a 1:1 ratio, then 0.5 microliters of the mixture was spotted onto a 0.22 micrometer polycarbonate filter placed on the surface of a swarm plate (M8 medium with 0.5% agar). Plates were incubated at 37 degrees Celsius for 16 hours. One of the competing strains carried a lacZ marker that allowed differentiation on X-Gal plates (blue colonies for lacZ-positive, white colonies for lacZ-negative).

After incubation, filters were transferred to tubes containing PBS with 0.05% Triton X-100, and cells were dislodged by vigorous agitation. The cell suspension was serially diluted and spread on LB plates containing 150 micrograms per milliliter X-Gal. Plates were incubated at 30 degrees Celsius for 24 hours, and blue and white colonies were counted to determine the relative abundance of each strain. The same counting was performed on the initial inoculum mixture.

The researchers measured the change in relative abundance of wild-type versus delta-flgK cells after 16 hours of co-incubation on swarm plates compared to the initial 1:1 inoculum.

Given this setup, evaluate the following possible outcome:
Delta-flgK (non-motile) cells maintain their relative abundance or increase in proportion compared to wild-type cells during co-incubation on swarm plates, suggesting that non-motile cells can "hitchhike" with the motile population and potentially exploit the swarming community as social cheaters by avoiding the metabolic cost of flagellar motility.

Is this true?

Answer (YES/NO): NO